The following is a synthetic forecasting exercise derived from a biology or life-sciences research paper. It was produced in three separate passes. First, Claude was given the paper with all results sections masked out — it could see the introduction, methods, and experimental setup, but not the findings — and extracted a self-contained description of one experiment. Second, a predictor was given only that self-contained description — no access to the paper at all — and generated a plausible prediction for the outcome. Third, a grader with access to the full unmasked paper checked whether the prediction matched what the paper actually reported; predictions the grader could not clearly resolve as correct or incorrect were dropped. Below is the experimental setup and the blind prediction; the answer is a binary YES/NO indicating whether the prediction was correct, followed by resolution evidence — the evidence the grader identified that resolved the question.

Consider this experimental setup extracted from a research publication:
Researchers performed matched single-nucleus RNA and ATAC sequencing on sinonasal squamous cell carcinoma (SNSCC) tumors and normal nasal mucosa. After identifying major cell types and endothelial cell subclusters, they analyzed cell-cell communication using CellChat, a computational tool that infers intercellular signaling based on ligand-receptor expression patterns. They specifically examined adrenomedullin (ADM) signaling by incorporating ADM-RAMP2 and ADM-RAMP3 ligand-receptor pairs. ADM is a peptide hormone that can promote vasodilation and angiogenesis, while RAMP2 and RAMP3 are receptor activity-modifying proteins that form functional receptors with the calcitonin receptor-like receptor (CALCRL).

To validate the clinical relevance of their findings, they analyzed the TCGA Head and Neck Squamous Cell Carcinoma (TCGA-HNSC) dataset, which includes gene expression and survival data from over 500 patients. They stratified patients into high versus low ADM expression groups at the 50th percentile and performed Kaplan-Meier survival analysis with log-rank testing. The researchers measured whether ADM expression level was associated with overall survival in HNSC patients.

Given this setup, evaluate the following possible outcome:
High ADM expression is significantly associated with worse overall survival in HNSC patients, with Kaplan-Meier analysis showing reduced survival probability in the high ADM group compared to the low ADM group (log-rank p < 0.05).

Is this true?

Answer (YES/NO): YES